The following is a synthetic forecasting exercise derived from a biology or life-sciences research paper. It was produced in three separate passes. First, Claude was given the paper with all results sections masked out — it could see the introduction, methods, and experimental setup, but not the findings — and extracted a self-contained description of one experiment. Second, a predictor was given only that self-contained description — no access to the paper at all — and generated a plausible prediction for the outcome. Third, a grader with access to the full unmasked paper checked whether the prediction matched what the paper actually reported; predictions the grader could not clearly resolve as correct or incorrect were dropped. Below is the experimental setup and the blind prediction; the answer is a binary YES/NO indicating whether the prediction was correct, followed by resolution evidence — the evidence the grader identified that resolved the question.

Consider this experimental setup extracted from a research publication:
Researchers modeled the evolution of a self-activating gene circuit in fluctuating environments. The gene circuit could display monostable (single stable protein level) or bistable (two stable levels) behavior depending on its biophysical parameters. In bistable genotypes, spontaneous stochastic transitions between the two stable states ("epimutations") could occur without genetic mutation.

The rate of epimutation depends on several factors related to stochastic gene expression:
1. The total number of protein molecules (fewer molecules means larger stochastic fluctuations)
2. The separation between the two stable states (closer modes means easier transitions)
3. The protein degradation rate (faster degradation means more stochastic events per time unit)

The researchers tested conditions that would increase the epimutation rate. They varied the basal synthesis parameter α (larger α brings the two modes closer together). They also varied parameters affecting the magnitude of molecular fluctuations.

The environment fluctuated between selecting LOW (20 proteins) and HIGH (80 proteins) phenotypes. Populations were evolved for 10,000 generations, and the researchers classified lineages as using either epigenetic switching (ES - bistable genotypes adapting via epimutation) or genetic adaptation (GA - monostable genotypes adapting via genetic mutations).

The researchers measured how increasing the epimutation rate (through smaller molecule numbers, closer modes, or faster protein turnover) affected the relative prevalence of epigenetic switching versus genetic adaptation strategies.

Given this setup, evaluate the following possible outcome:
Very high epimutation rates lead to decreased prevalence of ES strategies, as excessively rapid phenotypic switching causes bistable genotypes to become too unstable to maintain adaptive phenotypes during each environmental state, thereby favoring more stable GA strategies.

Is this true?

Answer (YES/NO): NO